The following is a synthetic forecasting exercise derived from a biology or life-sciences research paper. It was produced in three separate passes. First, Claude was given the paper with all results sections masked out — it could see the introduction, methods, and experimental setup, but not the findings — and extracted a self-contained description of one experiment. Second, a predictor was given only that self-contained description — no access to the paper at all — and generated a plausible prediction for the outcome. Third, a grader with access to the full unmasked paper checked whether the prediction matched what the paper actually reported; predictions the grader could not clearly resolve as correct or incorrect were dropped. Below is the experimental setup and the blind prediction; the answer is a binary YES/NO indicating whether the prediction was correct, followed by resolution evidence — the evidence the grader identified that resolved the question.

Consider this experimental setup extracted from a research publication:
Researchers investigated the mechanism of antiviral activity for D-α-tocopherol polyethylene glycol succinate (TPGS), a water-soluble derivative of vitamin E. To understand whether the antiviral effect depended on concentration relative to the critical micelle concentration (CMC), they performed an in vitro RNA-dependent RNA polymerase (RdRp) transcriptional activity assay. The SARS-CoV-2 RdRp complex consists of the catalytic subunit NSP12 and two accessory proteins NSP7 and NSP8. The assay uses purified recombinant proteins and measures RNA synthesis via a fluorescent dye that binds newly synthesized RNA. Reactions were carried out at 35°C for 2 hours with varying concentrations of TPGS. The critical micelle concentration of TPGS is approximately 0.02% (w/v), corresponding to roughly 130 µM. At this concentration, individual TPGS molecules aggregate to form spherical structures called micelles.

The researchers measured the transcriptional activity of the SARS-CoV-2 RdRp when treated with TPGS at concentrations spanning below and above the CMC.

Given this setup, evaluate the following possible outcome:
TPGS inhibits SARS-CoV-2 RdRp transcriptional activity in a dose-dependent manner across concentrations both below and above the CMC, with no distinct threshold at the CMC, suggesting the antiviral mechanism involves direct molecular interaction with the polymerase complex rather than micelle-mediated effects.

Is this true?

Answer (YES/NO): NO